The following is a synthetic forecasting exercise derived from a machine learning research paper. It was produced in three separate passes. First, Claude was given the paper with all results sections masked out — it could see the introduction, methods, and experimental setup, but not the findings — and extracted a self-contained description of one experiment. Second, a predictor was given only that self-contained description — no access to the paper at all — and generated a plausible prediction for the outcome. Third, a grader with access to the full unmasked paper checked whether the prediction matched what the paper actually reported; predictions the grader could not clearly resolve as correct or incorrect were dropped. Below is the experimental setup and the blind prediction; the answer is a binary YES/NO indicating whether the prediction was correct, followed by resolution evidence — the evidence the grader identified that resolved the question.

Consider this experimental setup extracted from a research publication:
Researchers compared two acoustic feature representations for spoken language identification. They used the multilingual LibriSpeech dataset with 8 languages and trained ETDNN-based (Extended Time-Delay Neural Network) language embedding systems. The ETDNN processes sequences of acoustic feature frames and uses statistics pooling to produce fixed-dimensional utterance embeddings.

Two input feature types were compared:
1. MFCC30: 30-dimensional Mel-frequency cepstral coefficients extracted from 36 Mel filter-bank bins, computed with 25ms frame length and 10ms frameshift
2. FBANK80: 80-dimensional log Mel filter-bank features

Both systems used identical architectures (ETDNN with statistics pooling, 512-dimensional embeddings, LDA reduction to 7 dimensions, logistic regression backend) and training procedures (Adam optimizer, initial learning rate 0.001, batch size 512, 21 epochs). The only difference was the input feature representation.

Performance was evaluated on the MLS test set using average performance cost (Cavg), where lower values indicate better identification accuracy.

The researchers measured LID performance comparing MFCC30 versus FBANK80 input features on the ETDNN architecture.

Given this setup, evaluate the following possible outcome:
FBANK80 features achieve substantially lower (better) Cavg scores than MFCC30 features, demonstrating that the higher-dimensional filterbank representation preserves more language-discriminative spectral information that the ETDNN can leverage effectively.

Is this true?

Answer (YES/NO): NO